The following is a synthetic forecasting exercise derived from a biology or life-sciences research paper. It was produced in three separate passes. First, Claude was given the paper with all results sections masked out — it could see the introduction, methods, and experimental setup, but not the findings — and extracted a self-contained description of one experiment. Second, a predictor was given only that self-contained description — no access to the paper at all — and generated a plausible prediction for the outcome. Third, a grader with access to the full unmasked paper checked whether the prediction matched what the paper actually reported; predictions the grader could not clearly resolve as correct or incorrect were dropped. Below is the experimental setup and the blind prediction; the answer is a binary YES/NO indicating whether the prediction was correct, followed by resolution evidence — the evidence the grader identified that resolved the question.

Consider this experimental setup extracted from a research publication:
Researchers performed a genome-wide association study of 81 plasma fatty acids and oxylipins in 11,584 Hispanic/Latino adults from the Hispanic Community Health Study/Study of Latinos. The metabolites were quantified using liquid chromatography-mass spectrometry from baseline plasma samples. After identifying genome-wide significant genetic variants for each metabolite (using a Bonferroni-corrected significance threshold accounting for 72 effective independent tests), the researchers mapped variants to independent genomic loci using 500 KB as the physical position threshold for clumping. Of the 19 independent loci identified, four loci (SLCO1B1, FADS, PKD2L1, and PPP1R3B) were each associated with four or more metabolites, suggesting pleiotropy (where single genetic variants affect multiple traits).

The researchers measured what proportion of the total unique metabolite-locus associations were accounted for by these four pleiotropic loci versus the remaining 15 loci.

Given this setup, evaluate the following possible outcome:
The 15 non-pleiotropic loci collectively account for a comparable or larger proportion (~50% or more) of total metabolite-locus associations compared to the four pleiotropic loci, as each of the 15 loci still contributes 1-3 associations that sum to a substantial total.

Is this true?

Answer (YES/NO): NO